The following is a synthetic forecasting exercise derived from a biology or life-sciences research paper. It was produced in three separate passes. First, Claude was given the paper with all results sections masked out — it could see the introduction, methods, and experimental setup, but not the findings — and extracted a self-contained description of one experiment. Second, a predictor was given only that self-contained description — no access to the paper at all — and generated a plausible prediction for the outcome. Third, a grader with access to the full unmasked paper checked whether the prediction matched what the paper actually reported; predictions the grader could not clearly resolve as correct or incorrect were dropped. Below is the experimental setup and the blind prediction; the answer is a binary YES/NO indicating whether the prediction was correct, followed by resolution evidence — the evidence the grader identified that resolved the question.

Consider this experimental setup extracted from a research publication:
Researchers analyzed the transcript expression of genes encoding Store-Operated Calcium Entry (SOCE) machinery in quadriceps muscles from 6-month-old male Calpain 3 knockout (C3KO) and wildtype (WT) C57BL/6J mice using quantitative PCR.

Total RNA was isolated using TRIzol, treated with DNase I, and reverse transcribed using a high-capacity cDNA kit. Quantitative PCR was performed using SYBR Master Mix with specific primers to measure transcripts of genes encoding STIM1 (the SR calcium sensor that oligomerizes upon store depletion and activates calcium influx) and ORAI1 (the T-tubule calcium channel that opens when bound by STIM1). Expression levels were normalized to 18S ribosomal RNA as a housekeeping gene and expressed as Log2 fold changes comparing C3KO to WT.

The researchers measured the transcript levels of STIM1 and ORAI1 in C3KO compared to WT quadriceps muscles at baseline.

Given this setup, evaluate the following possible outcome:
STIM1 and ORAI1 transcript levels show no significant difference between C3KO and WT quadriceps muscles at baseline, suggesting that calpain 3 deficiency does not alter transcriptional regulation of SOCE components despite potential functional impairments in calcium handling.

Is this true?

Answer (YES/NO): NO